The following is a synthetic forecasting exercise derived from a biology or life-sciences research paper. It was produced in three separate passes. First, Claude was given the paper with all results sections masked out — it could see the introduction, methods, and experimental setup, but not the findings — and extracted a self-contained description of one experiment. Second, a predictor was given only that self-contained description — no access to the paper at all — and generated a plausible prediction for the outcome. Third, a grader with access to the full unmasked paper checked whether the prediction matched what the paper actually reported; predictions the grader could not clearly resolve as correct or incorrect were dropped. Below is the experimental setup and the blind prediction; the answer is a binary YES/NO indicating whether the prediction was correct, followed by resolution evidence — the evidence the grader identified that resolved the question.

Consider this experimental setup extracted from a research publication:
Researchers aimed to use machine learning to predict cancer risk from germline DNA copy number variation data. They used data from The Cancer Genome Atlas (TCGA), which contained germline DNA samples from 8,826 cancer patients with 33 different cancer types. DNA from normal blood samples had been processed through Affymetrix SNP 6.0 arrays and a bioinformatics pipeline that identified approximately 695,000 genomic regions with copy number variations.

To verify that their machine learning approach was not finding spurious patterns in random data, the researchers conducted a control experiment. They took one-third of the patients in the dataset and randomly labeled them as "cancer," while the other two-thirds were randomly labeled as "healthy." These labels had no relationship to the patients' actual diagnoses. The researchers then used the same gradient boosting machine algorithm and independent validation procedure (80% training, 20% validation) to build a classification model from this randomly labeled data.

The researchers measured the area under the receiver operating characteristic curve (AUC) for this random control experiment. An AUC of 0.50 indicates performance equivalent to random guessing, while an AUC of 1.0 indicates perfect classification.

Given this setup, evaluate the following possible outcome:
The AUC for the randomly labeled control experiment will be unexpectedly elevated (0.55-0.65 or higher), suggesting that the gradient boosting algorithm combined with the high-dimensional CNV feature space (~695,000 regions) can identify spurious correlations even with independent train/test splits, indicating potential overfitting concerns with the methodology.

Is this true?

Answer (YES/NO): NO